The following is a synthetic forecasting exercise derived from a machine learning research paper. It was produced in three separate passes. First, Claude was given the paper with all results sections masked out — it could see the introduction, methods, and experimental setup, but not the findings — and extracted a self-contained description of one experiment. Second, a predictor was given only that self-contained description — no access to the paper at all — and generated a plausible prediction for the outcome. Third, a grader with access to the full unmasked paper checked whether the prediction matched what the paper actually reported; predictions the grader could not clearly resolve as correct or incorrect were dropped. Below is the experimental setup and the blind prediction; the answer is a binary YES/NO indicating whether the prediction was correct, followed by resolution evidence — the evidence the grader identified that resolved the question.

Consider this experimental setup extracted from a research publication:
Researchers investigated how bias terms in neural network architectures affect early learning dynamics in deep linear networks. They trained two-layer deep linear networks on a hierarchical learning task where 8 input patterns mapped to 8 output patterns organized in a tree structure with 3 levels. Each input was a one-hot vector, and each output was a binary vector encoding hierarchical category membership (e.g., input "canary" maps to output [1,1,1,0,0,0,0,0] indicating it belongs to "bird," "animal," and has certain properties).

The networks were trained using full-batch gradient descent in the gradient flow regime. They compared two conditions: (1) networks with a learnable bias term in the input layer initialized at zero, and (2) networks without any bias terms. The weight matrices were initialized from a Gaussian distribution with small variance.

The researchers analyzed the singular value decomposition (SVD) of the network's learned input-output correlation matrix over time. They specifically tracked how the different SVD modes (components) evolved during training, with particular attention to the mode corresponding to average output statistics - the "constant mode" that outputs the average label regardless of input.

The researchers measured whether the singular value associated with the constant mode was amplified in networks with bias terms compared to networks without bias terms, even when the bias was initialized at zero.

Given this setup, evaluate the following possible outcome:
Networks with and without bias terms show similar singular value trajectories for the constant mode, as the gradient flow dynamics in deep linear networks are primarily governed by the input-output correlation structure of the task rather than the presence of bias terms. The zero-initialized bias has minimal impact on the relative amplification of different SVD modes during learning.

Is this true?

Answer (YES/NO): NO